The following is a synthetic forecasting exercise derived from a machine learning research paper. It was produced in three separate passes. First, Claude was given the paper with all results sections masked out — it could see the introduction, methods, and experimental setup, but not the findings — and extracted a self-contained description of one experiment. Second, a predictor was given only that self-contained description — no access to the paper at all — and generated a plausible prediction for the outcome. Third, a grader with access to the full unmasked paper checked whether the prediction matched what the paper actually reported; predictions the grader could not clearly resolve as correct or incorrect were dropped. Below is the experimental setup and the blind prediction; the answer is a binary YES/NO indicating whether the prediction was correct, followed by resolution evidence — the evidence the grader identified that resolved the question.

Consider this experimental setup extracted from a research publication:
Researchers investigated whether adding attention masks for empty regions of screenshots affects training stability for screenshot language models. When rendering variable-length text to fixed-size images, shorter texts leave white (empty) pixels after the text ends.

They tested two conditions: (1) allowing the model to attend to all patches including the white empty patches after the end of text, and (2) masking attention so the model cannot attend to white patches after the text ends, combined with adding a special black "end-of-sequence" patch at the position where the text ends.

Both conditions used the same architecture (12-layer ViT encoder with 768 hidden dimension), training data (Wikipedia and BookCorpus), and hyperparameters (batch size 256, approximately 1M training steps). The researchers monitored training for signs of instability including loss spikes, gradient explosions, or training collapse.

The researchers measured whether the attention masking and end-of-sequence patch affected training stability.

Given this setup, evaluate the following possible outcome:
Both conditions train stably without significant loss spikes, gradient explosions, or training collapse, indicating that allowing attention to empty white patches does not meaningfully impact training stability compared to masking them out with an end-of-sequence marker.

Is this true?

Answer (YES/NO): NO